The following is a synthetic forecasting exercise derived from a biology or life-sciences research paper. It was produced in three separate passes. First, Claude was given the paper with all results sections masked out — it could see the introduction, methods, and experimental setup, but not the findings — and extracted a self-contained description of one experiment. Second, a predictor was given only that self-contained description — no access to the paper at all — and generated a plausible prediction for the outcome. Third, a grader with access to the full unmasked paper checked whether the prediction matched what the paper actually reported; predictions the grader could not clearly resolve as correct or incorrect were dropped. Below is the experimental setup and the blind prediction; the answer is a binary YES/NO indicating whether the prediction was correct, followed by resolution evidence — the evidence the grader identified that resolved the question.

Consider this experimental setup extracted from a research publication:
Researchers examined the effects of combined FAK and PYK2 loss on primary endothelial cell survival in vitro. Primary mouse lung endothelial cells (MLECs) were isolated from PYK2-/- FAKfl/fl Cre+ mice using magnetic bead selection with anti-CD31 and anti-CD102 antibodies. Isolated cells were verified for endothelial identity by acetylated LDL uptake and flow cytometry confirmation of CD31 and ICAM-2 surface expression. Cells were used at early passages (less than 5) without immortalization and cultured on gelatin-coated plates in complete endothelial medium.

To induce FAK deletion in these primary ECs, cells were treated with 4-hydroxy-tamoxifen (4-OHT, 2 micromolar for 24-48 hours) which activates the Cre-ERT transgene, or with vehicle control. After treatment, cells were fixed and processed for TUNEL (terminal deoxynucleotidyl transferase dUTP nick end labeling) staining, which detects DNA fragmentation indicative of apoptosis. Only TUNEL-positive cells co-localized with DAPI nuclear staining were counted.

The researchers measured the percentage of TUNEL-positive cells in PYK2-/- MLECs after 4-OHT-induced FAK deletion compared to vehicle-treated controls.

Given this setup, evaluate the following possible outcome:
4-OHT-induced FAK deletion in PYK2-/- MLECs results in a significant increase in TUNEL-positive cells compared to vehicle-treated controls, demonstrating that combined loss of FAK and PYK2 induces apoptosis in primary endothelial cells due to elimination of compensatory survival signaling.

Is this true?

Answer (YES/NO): YES